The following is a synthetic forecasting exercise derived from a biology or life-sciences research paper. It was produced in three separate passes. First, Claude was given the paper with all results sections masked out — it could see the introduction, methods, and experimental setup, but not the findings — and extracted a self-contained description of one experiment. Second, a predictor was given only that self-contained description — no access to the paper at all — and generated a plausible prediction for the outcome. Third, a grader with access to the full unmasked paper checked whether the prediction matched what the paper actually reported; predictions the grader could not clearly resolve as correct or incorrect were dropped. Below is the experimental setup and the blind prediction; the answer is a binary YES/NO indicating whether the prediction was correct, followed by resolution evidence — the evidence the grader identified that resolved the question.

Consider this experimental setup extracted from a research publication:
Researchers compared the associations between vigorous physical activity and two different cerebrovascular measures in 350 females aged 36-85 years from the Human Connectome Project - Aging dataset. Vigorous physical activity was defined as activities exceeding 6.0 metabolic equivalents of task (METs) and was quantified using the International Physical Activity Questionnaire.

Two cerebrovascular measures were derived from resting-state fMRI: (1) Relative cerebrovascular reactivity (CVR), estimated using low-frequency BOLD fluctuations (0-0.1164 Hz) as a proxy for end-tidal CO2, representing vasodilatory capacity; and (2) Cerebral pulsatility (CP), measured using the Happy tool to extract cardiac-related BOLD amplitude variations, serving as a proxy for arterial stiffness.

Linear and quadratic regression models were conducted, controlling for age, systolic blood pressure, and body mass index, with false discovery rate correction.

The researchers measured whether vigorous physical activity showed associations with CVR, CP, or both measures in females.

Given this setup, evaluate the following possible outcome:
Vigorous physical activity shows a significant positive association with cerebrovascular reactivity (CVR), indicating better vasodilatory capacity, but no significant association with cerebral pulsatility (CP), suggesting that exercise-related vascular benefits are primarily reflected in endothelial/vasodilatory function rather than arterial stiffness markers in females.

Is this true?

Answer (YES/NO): NO